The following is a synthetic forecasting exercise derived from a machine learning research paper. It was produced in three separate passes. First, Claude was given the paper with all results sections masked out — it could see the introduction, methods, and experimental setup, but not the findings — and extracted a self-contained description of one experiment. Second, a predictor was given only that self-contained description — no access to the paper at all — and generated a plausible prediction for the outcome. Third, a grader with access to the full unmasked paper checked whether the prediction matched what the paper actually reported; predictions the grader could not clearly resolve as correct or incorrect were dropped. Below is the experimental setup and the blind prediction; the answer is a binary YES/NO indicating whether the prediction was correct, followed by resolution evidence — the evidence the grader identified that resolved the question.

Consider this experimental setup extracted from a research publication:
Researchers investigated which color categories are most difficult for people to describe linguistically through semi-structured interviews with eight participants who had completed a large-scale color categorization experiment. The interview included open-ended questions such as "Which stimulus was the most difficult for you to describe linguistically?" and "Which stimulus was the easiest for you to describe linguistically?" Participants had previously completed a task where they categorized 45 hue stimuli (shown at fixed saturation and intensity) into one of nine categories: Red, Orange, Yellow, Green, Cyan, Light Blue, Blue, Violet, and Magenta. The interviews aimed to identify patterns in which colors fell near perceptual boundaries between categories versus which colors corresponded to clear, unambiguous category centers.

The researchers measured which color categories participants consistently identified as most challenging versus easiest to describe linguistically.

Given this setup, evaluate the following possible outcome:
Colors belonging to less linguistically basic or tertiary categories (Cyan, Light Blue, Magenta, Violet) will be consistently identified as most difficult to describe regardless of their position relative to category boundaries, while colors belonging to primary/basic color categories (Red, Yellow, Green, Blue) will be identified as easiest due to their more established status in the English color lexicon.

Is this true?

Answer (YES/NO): NO